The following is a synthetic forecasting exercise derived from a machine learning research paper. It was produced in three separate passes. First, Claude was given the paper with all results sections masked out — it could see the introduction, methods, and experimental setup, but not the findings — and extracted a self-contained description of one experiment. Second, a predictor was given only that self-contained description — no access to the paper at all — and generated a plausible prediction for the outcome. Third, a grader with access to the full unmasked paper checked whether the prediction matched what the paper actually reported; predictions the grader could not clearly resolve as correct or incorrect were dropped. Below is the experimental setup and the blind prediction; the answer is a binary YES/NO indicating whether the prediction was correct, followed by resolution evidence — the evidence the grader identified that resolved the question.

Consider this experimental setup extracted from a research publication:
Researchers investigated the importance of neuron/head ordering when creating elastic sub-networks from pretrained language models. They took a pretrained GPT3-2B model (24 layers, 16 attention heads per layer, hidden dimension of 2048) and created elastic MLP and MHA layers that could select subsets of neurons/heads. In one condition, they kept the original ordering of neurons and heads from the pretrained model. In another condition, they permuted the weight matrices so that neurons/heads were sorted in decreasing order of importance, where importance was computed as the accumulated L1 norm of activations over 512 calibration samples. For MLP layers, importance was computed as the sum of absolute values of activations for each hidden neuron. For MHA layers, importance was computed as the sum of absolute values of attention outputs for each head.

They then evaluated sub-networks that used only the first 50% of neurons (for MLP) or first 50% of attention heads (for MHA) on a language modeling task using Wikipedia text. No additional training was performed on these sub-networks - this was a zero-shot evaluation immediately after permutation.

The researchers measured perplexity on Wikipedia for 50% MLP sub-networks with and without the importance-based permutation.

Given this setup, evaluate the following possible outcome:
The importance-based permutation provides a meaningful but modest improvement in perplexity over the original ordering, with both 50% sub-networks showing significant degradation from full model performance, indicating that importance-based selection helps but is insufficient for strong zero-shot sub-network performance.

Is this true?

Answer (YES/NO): NO